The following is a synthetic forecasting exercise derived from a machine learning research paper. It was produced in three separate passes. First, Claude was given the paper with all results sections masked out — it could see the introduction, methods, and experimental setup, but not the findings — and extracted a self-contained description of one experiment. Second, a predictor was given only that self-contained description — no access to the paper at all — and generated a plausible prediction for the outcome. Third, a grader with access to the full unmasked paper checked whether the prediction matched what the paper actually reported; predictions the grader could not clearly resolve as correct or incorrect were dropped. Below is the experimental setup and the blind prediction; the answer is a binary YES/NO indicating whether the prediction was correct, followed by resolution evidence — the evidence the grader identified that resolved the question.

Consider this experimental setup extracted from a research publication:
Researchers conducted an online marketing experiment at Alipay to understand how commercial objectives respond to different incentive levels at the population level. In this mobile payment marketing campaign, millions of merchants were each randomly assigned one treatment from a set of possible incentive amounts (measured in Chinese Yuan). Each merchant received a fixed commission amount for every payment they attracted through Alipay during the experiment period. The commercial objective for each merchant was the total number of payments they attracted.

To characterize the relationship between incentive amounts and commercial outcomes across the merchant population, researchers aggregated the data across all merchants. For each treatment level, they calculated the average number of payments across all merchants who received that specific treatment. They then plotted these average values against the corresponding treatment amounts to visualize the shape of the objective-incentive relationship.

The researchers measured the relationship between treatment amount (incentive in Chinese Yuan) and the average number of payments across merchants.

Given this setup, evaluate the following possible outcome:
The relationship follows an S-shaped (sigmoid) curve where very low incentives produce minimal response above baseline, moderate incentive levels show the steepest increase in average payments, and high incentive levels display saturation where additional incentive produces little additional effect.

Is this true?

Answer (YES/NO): NO